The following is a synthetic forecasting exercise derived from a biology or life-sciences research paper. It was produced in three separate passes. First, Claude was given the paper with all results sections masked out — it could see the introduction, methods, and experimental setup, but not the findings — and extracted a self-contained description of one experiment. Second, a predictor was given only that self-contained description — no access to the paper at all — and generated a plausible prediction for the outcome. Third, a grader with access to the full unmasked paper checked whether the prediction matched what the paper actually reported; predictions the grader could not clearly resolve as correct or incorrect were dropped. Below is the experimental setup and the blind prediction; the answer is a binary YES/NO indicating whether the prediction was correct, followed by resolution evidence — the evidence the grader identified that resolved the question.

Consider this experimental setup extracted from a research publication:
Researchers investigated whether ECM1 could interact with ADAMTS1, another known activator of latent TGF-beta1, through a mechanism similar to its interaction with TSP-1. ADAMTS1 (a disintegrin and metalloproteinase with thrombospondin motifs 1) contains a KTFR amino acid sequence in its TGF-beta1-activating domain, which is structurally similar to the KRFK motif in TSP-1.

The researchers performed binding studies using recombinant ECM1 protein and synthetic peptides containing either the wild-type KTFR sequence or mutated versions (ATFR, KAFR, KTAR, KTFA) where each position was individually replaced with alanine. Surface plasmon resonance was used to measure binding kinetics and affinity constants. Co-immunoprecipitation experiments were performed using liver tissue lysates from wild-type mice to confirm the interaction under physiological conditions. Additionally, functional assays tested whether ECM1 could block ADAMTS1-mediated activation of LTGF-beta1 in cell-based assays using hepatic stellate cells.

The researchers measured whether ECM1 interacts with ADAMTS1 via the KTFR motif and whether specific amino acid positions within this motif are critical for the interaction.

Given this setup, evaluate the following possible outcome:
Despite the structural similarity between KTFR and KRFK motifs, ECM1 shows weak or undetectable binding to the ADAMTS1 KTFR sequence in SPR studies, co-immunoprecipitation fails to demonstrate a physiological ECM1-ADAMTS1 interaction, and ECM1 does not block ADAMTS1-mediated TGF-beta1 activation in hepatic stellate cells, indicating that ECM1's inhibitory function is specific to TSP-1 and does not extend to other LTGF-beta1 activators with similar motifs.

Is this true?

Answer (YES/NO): NO